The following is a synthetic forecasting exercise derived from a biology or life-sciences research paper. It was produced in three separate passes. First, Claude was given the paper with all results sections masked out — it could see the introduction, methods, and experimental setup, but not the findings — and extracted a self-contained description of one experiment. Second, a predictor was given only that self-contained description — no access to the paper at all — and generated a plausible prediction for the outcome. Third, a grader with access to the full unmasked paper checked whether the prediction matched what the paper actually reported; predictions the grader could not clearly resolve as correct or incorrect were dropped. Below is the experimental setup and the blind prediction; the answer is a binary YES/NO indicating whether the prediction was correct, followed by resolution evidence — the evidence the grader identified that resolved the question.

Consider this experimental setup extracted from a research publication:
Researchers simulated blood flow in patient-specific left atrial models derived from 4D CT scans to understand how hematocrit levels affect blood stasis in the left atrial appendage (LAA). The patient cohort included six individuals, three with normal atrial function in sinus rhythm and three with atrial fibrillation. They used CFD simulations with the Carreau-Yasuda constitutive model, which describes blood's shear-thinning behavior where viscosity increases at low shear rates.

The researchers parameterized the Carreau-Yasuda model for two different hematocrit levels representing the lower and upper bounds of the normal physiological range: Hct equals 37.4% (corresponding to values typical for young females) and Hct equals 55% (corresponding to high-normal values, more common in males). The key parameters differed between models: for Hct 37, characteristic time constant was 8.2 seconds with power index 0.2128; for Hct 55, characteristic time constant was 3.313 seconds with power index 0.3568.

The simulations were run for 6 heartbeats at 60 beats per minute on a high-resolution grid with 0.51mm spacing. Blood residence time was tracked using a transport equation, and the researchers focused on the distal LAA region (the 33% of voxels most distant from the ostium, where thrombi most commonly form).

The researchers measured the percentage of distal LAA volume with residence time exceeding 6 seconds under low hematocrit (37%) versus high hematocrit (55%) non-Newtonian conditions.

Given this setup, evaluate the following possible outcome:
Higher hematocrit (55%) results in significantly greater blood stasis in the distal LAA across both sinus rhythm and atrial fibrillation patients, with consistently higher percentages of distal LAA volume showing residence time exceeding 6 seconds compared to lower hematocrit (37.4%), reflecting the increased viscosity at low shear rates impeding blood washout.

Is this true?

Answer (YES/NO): YES